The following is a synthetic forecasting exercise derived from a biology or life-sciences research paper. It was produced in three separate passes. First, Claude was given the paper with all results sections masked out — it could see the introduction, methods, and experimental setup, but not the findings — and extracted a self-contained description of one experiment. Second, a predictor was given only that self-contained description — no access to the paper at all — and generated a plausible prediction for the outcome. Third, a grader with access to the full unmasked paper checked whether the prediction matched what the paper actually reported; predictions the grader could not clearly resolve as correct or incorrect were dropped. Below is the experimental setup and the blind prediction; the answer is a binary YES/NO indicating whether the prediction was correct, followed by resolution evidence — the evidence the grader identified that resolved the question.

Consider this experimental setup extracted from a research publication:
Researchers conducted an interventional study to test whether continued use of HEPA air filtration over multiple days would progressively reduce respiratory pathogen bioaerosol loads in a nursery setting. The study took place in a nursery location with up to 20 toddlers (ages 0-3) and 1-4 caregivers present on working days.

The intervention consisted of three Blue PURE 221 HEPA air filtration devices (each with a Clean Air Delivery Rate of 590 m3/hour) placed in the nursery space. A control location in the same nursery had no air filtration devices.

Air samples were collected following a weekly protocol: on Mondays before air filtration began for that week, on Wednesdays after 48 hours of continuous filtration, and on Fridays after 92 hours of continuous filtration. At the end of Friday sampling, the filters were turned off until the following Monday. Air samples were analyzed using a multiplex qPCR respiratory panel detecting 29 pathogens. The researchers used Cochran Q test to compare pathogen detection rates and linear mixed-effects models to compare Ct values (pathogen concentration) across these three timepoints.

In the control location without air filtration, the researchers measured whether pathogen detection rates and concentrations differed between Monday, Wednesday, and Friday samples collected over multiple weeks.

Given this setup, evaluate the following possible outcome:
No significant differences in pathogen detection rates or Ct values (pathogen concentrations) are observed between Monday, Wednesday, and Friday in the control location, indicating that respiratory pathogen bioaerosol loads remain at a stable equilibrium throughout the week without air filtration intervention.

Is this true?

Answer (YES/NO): YES